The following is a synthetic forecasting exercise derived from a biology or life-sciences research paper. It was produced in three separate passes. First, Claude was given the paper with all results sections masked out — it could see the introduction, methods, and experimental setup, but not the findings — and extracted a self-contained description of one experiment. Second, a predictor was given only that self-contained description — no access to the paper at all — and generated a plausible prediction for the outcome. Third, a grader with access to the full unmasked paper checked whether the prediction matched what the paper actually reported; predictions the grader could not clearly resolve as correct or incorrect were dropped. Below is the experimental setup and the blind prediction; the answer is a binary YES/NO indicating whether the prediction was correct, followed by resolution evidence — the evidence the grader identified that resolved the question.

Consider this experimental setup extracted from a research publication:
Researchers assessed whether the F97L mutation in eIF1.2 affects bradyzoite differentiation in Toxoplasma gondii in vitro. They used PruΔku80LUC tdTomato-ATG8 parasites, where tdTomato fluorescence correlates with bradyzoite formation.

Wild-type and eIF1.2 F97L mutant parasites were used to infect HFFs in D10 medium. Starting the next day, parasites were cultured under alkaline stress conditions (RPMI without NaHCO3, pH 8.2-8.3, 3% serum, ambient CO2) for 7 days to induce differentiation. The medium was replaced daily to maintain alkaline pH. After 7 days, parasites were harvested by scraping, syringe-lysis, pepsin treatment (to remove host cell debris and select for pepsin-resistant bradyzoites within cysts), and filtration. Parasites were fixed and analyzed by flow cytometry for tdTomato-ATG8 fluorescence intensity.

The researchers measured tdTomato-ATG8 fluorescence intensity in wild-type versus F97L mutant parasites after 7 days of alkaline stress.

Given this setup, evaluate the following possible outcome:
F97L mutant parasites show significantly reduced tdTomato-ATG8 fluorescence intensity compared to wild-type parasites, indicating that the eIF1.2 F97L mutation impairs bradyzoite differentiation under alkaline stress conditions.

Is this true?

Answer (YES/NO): NO